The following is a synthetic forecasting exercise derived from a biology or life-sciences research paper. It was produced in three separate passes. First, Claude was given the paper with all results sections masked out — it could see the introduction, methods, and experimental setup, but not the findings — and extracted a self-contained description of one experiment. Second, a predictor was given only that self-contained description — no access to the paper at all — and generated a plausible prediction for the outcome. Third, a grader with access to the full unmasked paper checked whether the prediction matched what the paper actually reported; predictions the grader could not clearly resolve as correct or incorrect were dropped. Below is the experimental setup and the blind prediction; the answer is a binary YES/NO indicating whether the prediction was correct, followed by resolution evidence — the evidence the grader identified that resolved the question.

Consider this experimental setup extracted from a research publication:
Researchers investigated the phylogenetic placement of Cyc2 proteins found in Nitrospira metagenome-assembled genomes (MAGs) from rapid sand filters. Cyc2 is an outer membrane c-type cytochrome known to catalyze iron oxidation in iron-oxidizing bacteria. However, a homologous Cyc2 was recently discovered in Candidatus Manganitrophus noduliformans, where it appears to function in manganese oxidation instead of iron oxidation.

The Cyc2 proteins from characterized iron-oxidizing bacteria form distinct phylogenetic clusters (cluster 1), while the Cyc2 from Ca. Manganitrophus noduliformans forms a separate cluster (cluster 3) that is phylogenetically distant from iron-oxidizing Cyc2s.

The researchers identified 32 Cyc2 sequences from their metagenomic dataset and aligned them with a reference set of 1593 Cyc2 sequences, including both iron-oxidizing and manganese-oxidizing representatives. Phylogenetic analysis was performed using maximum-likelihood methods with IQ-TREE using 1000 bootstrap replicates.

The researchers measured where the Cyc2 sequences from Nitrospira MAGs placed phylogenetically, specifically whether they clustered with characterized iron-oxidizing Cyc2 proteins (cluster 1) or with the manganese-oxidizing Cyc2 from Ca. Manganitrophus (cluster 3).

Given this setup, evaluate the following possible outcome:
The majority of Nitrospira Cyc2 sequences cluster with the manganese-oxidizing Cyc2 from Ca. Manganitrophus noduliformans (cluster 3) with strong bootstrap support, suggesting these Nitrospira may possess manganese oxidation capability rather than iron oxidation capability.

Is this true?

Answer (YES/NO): NO